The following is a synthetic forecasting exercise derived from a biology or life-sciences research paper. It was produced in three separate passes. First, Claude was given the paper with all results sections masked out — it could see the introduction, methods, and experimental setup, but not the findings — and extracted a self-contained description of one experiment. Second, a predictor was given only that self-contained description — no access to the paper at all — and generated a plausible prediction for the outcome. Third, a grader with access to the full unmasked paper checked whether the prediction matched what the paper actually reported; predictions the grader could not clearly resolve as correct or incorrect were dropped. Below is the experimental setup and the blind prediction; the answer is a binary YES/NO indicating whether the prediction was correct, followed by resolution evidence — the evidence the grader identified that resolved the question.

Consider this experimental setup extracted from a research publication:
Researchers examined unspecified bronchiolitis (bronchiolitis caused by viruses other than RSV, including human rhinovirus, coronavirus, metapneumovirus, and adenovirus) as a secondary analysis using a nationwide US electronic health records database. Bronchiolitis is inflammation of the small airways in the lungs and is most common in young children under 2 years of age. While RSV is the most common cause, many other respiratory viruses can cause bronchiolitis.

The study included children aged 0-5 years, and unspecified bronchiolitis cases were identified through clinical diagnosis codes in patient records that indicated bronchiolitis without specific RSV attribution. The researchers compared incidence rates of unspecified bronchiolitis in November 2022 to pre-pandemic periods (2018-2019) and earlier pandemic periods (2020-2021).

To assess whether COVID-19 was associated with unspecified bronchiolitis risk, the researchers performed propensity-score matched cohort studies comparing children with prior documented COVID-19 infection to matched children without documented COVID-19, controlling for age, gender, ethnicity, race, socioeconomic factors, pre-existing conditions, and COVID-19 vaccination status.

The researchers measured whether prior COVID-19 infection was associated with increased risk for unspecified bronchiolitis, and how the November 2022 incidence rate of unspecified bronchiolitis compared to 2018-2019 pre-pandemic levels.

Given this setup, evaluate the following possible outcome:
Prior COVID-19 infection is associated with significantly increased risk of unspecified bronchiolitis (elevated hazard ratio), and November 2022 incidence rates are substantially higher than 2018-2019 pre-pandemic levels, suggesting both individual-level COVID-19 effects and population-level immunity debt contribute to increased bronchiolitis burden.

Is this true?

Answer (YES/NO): NO